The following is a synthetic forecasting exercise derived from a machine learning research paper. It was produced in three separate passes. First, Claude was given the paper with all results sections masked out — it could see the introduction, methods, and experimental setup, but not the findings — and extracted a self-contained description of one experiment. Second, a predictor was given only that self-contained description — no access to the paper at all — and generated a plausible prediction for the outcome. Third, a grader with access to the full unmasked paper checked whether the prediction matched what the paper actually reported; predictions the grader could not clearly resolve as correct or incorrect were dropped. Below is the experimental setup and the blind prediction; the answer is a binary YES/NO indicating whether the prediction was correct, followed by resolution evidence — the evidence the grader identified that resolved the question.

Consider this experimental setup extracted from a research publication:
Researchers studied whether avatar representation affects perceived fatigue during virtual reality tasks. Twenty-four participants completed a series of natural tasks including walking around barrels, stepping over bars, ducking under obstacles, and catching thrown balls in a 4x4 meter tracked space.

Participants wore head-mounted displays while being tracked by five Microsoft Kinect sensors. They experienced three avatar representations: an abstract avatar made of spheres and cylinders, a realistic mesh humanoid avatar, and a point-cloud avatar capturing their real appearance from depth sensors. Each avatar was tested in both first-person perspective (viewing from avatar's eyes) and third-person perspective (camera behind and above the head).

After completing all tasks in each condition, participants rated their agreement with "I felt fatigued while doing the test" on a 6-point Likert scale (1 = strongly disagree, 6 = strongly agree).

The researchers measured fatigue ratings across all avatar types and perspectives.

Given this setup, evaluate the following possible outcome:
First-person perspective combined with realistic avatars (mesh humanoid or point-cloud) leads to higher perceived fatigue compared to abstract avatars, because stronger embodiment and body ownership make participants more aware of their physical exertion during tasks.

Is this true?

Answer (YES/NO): NO